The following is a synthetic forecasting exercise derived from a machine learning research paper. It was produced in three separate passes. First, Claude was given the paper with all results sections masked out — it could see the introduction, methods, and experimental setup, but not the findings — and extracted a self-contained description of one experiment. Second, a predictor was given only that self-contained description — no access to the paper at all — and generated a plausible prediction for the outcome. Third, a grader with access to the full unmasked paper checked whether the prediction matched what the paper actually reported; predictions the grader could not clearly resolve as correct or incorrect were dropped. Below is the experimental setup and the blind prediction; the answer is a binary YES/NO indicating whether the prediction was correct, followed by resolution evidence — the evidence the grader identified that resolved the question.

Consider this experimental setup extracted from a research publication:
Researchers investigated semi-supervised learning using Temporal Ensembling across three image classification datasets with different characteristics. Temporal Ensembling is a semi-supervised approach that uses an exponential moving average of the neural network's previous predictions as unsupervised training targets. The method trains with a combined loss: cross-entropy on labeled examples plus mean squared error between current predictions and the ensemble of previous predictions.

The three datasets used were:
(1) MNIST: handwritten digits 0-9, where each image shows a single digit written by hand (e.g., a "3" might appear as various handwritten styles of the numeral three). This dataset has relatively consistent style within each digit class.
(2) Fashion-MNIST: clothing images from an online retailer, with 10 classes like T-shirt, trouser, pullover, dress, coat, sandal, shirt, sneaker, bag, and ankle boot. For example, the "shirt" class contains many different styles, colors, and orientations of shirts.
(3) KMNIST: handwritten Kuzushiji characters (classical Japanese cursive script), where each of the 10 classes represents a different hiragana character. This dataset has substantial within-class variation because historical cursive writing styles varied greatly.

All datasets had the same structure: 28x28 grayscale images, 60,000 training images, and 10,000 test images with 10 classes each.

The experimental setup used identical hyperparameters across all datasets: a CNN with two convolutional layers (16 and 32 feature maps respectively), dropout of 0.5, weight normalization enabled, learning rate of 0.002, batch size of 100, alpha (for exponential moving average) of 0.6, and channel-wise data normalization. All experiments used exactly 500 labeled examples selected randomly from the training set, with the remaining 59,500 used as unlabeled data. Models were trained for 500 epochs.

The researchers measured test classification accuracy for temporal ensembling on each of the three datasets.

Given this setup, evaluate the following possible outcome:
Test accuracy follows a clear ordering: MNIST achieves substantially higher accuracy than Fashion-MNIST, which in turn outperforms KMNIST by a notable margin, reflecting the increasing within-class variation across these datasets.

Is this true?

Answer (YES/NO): YES